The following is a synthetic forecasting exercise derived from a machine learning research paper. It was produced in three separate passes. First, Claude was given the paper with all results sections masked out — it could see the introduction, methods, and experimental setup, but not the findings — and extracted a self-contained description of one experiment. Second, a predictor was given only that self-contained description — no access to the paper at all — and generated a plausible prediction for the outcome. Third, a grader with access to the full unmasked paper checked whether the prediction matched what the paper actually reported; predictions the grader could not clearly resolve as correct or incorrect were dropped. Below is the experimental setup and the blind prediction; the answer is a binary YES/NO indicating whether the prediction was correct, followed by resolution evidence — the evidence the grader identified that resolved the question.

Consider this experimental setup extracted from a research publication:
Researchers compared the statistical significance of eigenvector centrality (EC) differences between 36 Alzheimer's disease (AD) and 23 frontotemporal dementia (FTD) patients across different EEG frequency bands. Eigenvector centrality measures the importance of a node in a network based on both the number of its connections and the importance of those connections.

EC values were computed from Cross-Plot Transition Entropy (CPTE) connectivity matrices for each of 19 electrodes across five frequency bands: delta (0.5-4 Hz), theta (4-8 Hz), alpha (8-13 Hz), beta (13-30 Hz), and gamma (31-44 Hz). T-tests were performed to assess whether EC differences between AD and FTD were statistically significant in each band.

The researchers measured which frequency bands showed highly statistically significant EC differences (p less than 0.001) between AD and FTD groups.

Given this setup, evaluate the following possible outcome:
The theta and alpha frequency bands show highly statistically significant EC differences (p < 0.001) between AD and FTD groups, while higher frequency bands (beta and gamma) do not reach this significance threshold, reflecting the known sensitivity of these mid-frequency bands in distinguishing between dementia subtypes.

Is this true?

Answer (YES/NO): NO